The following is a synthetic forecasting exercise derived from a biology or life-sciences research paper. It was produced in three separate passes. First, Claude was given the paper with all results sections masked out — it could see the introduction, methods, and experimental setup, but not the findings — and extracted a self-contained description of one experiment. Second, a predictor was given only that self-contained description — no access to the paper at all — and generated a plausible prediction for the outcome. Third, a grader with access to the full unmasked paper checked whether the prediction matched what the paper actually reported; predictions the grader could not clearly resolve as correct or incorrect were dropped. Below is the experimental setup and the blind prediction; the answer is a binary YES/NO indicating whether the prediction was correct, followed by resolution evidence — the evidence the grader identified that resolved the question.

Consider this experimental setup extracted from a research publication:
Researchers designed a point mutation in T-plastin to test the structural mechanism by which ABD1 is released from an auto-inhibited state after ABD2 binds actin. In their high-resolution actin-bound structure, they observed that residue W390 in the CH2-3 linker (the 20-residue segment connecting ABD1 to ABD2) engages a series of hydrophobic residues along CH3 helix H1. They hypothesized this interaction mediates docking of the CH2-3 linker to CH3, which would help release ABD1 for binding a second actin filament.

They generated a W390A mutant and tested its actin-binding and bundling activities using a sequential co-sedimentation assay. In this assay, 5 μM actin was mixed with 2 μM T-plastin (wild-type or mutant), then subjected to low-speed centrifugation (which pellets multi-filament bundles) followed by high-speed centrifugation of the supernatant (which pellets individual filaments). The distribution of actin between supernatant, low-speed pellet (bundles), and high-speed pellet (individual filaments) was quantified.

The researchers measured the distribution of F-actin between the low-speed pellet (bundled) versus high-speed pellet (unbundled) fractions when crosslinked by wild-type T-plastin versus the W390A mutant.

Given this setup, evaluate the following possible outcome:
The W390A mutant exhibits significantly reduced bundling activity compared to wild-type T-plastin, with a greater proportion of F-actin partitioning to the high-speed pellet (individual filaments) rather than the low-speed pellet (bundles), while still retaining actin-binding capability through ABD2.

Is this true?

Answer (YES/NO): NO